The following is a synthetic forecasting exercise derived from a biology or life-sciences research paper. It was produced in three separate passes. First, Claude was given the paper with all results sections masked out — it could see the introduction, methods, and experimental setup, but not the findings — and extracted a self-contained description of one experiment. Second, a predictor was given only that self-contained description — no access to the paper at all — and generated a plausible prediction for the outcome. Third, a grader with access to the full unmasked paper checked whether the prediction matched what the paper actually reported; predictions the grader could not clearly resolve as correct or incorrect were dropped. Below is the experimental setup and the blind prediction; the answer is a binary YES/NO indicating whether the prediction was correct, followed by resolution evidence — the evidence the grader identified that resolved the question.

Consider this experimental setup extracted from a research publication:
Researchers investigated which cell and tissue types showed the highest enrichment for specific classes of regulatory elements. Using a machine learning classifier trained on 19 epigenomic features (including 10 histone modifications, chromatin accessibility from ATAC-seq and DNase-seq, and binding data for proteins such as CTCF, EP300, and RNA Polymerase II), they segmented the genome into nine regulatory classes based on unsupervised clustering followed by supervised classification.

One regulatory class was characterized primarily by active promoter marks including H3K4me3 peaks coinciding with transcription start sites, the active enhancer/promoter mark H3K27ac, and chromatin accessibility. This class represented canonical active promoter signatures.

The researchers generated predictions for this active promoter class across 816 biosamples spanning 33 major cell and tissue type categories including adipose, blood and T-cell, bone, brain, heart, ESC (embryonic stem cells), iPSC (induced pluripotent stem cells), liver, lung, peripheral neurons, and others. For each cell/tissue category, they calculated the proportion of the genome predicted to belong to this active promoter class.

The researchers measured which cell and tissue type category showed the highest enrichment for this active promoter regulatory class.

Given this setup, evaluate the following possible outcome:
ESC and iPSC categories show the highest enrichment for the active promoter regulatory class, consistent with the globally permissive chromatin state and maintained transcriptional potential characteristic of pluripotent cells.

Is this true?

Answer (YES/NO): NO